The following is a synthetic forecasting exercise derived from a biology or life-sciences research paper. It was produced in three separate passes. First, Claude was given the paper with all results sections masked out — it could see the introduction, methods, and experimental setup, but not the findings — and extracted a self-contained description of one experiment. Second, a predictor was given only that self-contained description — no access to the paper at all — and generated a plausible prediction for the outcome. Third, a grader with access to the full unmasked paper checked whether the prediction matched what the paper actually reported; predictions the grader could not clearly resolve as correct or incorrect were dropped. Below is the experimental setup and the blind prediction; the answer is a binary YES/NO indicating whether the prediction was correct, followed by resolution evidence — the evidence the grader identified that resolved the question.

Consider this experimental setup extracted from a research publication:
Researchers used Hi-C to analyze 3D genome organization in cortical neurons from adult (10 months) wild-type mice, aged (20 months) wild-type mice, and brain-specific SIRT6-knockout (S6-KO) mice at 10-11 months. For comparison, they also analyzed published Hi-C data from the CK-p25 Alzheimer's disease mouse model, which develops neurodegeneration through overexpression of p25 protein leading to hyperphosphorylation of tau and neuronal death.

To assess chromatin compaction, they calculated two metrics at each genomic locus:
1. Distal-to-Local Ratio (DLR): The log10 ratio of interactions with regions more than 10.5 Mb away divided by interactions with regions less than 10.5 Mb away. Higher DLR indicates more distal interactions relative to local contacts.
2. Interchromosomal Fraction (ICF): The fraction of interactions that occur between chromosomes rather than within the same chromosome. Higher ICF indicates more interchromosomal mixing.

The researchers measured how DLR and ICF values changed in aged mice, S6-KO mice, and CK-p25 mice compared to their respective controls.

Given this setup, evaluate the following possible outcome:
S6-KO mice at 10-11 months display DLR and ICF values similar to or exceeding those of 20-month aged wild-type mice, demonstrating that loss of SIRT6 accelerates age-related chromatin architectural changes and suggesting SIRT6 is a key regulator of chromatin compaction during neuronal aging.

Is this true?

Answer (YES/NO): NO